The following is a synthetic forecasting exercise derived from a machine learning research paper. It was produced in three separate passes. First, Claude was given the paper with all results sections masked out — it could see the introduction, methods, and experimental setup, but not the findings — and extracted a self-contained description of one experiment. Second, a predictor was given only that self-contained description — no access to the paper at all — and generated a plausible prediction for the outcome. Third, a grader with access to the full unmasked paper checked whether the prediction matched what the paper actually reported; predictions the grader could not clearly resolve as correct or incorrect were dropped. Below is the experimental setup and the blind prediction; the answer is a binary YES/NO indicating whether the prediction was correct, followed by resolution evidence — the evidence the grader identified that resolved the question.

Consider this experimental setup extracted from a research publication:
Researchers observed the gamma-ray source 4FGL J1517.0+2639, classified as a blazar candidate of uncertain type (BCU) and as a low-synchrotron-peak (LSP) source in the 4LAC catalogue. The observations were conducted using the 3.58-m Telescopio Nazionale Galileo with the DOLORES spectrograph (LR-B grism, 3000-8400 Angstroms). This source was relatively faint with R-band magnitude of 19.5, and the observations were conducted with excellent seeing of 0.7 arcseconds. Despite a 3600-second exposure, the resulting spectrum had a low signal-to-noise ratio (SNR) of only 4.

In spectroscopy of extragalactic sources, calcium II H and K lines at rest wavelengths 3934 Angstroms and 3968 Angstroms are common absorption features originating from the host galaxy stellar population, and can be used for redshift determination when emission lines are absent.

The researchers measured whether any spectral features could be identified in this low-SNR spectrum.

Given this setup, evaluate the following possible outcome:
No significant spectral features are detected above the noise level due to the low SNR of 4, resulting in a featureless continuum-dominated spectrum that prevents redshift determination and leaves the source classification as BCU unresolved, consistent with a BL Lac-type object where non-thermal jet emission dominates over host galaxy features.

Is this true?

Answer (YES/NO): NO